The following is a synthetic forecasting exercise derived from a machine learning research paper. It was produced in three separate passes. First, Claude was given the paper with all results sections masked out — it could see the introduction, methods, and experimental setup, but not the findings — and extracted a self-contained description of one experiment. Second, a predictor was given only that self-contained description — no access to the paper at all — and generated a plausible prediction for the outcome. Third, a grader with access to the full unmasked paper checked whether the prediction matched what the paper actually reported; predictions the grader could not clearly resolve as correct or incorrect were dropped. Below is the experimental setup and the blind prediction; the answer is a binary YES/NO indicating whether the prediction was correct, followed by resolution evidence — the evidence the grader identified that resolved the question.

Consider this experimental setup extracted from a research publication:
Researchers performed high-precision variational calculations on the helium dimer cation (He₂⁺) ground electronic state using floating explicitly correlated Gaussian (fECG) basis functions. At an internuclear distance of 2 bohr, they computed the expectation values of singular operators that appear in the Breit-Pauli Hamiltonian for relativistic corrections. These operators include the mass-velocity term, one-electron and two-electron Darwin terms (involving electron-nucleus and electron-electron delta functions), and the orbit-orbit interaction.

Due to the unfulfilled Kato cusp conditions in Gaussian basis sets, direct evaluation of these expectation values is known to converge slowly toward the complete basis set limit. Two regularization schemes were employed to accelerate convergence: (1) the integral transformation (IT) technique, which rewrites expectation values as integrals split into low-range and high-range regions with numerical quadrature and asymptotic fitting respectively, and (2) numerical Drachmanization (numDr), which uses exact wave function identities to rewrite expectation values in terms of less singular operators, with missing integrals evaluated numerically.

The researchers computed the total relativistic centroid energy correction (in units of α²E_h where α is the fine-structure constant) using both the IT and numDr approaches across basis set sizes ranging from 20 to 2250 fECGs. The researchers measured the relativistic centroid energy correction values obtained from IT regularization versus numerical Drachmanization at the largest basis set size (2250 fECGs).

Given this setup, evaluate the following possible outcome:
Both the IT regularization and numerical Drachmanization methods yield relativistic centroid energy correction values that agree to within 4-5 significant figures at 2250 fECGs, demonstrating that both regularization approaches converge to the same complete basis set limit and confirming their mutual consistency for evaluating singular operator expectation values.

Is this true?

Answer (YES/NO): NO